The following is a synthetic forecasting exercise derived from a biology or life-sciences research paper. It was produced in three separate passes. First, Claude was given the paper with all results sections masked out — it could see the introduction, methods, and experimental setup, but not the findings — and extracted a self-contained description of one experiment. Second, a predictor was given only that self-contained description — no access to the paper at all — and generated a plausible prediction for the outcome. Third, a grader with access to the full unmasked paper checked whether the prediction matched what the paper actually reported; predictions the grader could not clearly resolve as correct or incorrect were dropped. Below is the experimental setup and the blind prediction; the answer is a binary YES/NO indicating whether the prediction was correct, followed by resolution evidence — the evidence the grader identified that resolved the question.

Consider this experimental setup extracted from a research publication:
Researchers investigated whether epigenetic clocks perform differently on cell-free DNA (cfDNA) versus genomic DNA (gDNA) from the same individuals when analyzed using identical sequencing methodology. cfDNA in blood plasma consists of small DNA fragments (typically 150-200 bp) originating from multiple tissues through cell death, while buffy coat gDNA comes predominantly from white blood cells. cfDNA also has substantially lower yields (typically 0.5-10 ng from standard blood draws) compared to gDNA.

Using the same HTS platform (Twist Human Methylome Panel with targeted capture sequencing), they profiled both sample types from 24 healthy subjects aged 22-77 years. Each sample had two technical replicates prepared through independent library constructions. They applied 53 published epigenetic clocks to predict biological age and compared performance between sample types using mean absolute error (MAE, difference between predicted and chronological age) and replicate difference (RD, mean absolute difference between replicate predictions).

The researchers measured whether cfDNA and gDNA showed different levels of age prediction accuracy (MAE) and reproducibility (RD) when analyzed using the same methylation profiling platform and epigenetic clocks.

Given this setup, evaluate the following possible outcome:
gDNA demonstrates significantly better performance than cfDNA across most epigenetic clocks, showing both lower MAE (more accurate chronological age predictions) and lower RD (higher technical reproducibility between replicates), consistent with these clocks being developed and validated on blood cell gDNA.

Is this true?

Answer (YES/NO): YES